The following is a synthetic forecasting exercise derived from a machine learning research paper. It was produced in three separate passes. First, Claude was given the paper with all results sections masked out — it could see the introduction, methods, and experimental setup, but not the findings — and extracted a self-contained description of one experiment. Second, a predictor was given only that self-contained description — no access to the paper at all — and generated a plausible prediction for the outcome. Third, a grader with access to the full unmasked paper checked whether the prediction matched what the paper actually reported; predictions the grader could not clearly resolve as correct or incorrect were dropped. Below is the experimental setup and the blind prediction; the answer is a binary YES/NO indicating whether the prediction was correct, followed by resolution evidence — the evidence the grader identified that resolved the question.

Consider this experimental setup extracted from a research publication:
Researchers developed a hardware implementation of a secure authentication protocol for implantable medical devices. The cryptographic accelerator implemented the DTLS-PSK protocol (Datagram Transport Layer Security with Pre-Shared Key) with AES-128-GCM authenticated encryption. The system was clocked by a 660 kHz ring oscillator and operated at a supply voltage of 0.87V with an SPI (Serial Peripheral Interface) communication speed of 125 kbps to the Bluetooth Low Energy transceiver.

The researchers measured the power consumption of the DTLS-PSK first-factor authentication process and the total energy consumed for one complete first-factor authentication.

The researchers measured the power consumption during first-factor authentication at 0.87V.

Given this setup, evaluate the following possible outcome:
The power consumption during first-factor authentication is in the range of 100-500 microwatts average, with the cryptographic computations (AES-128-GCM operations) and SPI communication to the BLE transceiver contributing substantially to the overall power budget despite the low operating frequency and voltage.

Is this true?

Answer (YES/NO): NO